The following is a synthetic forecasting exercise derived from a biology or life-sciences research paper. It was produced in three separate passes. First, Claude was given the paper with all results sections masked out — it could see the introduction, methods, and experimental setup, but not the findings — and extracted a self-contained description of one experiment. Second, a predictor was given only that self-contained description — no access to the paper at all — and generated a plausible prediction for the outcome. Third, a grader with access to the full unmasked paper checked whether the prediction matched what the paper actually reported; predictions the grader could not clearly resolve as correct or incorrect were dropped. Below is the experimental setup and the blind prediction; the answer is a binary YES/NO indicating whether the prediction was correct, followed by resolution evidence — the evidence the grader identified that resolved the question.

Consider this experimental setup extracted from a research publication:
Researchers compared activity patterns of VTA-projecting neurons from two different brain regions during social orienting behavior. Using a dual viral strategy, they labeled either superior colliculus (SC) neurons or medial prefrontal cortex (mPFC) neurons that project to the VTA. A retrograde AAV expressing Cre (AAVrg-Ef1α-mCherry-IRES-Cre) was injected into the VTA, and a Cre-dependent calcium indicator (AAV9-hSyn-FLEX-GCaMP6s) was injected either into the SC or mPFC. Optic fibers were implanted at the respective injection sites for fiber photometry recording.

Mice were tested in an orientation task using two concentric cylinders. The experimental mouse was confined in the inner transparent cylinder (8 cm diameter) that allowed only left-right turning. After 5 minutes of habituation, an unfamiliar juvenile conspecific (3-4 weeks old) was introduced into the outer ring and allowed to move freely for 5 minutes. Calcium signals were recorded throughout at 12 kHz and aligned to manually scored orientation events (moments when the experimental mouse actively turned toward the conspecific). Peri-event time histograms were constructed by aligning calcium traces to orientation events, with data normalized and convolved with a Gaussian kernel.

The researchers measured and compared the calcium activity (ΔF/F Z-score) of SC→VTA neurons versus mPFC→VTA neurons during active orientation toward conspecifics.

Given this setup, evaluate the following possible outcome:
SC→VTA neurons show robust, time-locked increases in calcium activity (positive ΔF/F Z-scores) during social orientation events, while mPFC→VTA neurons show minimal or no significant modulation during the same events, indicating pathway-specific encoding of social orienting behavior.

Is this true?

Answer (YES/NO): YES